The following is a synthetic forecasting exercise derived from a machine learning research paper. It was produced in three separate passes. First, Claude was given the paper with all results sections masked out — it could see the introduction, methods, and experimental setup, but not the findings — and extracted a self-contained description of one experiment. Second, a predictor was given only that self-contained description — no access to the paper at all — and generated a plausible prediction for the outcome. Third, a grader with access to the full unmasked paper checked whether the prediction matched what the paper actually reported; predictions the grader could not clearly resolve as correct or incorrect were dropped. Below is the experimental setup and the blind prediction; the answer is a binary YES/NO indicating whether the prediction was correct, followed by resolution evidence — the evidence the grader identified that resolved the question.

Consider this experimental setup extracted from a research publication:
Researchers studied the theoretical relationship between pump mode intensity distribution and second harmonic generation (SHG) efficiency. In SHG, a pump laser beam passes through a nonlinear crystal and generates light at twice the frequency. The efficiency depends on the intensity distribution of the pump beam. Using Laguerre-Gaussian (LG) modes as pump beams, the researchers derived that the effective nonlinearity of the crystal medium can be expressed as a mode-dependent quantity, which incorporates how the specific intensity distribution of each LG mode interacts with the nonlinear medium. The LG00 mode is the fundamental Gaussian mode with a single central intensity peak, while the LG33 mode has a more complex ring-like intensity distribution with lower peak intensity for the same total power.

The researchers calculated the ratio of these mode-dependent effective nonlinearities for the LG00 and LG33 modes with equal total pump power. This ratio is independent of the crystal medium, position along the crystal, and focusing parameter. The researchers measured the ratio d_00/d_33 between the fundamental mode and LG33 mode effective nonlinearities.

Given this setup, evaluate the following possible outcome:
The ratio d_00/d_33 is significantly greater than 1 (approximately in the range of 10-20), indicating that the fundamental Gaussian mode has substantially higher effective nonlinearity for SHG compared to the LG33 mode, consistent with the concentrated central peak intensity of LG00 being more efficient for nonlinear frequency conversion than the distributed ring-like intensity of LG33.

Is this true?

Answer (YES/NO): NO